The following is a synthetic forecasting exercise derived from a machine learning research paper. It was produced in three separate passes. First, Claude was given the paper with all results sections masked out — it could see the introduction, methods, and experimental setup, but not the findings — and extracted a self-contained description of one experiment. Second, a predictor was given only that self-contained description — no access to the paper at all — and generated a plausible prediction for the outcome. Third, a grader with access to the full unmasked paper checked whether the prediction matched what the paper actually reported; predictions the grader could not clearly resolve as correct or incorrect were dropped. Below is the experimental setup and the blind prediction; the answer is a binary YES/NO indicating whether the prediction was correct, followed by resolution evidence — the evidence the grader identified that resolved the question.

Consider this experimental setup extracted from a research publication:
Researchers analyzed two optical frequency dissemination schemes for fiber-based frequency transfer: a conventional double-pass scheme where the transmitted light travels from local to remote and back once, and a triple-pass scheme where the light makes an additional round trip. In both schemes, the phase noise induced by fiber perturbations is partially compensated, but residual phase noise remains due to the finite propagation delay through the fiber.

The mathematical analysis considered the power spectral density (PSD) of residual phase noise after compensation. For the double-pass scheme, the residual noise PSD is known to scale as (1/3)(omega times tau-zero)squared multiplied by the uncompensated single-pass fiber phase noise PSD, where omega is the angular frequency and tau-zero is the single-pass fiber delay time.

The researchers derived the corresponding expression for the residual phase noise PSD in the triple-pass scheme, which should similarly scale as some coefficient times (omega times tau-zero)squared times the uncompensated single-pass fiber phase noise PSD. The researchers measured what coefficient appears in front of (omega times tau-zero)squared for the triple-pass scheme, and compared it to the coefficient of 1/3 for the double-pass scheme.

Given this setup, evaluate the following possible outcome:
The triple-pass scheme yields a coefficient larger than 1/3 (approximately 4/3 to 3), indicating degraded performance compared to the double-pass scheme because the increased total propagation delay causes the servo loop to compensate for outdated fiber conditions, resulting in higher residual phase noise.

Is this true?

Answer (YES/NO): YES